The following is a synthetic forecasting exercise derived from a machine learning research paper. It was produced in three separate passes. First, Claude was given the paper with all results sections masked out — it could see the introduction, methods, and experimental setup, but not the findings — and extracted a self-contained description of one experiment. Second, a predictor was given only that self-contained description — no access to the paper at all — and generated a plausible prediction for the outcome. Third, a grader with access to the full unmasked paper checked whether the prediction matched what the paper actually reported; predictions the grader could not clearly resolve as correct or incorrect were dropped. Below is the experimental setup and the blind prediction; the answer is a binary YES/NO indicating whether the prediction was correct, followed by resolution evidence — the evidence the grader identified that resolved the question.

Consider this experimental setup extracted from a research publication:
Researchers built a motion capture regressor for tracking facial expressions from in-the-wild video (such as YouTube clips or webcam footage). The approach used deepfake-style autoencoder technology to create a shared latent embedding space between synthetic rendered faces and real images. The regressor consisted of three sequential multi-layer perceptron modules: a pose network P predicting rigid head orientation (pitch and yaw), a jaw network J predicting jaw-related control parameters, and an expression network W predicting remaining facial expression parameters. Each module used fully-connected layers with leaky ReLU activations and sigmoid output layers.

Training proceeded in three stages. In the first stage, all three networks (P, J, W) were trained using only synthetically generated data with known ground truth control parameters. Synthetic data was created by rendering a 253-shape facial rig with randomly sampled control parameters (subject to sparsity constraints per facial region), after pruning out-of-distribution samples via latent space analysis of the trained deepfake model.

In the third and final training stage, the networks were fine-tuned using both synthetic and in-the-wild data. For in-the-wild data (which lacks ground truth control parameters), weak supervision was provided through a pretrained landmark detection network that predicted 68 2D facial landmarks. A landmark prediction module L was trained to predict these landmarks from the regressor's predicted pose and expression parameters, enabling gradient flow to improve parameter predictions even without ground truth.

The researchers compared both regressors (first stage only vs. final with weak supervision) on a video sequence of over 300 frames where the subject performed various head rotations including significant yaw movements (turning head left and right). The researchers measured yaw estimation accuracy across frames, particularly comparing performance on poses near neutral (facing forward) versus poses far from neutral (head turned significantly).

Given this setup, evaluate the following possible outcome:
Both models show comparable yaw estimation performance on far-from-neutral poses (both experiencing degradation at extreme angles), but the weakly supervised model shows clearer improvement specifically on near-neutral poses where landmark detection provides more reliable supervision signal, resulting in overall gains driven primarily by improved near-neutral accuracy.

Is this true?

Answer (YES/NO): NO